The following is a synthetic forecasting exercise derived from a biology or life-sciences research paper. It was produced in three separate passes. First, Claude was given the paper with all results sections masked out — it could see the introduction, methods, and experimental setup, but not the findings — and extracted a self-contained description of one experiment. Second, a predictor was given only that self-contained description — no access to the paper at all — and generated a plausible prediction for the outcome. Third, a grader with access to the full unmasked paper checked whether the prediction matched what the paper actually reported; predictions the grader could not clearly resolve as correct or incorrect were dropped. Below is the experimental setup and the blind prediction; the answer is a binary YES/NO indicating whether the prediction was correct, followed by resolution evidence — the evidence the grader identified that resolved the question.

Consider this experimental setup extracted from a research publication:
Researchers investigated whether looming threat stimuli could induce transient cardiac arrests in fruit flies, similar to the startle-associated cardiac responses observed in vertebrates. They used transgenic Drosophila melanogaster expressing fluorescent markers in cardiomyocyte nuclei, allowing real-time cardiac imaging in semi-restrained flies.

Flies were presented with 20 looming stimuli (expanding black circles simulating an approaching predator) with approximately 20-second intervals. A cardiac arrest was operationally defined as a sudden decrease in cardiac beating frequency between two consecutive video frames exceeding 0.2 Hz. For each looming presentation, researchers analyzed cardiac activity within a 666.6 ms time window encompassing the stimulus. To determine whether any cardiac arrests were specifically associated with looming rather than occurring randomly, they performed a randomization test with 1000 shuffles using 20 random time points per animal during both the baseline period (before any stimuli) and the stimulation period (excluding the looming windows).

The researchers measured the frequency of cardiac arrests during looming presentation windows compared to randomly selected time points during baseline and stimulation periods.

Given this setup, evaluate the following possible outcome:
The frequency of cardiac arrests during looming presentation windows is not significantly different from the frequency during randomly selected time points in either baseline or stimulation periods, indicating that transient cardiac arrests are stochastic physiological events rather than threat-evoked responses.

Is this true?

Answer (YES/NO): NO